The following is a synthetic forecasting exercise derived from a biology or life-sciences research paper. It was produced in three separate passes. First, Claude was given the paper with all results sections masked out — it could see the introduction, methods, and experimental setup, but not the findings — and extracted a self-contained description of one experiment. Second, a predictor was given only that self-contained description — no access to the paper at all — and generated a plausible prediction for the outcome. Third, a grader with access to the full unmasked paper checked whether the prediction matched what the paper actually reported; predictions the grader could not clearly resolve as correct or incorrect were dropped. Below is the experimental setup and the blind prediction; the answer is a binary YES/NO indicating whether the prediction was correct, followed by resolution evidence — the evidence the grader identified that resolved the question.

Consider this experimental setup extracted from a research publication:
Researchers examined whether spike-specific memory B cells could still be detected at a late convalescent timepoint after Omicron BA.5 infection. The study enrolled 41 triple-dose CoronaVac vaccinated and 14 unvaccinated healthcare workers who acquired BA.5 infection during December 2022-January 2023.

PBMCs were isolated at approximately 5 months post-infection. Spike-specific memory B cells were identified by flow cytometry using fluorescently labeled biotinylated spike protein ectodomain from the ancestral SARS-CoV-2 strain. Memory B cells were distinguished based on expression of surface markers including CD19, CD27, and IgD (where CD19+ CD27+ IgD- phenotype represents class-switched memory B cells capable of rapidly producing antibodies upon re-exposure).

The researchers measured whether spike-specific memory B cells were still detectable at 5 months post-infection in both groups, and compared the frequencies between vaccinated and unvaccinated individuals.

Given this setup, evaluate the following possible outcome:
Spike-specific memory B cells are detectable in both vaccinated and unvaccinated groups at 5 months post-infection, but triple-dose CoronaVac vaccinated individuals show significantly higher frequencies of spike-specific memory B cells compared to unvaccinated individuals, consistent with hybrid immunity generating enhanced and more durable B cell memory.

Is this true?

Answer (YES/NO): NO